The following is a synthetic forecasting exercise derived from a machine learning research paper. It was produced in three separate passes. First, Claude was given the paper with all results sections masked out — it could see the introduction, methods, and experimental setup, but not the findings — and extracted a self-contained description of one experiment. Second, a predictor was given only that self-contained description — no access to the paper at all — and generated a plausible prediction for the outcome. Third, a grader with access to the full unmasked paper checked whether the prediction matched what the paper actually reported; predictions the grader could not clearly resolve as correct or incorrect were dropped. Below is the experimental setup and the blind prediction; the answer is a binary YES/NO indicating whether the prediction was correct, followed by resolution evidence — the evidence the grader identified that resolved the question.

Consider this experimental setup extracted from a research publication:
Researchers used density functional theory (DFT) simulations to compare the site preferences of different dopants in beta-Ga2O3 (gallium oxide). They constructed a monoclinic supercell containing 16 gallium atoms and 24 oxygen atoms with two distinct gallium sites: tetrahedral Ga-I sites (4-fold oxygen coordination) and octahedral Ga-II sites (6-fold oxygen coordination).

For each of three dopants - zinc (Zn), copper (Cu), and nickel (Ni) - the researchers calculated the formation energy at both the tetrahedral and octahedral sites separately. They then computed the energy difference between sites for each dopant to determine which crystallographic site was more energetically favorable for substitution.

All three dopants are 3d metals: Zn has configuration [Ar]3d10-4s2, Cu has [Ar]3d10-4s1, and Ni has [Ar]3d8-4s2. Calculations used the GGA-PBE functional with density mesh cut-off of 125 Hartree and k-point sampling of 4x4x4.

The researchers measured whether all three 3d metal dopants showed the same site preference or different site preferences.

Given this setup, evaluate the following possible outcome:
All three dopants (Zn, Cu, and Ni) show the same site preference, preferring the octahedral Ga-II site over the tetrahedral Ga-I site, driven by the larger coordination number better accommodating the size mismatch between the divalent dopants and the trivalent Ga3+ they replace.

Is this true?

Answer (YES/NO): NO